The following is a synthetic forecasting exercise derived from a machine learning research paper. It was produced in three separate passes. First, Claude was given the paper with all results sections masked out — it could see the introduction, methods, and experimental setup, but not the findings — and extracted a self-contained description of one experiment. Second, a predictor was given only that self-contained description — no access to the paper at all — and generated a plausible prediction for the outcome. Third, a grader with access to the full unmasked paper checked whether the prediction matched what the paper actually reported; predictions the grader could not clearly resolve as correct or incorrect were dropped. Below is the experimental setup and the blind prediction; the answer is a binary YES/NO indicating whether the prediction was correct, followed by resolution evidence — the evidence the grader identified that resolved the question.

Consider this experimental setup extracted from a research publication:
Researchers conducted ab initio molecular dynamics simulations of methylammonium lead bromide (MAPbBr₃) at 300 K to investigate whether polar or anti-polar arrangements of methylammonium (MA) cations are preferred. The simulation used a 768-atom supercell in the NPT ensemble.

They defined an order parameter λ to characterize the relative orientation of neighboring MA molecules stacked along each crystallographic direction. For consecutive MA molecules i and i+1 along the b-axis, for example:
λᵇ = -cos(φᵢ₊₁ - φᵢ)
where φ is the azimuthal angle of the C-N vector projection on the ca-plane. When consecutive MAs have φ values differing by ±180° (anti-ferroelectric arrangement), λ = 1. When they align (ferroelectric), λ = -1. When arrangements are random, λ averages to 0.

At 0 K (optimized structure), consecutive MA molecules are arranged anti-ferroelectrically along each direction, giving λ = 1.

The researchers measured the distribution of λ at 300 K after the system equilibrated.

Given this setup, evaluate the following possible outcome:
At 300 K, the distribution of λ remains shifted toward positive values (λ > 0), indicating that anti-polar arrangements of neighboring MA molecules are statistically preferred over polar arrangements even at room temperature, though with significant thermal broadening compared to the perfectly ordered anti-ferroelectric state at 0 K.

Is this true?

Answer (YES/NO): NO